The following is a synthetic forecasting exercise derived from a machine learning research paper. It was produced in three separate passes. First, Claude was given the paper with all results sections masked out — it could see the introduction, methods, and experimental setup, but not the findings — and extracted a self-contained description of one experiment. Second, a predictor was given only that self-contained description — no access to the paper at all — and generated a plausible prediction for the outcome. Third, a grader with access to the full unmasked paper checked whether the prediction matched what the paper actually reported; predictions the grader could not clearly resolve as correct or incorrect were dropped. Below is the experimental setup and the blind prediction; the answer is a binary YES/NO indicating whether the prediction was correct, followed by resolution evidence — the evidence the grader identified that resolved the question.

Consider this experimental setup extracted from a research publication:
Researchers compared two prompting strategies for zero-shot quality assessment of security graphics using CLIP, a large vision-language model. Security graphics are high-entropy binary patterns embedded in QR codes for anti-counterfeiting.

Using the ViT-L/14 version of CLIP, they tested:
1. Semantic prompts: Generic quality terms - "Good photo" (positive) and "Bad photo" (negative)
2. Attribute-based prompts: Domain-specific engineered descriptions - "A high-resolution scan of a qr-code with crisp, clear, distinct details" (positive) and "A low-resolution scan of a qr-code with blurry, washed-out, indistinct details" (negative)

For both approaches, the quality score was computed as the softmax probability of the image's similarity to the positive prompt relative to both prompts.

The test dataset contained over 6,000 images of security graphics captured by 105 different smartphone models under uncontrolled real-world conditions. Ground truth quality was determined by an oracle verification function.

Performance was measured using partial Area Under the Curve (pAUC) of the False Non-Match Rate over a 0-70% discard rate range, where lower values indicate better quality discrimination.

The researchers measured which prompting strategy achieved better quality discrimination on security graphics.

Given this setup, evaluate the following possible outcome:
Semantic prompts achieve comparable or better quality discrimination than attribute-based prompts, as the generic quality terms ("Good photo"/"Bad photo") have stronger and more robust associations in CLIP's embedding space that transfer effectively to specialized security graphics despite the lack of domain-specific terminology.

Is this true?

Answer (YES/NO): NO